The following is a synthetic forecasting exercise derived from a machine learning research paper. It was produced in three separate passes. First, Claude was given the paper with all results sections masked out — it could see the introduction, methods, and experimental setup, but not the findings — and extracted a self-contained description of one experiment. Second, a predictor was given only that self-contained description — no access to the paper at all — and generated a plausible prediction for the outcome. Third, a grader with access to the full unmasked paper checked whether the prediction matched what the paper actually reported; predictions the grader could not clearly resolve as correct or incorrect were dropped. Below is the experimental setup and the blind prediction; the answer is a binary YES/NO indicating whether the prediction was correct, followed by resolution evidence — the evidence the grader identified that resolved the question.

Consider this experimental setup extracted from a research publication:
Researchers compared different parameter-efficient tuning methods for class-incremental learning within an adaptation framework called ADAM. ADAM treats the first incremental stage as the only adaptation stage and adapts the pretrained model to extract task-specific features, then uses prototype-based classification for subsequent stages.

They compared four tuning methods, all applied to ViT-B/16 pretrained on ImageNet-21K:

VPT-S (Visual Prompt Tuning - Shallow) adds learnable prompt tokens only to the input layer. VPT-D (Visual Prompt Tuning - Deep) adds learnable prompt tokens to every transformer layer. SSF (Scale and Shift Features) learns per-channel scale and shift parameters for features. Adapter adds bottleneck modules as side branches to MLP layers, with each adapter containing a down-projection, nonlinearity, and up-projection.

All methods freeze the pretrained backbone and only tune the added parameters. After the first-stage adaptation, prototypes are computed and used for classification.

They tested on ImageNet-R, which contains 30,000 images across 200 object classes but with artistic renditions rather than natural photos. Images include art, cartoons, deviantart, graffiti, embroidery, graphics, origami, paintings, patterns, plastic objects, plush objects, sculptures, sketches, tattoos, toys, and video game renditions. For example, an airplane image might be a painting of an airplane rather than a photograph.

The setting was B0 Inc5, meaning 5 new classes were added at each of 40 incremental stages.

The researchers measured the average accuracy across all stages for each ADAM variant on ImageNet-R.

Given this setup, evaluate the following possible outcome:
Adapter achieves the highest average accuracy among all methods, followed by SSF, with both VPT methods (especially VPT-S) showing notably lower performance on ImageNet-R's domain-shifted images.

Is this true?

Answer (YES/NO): NO